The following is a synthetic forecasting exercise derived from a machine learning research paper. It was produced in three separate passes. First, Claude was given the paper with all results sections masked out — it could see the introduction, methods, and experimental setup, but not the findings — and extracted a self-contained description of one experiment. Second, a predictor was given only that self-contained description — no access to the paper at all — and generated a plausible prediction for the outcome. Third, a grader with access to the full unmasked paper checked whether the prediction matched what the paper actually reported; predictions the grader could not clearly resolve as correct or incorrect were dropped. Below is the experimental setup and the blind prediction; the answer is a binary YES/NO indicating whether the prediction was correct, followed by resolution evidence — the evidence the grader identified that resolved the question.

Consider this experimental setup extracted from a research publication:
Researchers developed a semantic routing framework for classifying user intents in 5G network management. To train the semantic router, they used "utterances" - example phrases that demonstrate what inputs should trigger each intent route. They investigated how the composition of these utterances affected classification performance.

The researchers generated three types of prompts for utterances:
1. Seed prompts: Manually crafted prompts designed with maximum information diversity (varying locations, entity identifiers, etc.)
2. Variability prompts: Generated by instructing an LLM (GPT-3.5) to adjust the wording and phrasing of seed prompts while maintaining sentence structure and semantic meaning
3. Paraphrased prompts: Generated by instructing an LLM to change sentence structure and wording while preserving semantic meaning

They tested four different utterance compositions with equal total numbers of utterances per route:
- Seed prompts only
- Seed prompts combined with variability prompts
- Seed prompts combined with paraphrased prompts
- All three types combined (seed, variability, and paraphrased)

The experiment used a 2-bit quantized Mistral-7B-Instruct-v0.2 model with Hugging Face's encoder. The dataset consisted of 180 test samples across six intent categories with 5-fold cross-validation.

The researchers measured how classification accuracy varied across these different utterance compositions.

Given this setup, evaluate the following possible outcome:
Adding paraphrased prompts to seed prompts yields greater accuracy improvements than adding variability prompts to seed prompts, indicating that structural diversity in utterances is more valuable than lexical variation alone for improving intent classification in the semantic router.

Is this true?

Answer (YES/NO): YES